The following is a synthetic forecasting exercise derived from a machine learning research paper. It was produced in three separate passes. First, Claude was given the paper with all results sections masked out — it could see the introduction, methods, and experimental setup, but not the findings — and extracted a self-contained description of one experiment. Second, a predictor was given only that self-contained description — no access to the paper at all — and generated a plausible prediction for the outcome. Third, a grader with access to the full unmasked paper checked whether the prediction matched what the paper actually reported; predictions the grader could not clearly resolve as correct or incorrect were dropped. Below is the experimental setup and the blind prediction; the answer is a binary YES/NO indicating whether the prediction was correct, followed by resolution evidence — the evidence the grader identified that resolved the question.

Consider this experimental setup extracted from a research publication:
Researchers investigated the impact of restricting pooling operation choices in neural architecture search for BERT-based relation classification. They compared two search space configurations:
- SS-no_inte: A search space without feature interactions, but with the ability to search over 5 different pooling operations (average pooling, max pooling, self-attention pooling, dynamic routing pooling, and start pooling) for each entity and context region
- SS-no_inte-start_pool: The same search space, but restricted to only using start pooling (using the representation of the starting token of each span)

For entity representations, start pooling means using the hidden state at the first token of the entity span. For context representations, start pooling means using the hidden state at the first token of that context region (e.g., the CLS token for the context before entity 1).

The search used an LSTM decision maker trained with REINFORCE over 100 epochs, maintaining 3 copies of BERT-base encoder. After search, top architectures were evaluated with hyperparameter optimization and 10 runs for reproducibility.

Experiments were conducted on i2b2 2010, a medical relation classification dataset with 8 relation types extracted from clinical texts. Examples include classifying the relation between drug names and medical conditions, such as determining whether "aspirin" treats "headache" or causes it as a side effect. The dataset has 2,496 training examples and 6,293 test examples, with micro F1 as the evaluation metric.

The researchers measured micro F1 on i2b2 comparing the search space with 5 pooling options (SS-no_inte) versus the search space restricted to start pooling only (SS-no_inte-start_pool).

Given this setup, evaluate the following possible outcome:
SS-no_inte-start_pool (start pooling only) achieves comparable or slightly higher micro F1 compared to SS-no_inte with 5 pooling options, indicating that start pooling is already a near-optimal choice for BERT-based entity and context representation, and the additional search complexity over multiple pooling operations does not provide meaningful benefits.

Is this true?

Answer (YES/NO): NO